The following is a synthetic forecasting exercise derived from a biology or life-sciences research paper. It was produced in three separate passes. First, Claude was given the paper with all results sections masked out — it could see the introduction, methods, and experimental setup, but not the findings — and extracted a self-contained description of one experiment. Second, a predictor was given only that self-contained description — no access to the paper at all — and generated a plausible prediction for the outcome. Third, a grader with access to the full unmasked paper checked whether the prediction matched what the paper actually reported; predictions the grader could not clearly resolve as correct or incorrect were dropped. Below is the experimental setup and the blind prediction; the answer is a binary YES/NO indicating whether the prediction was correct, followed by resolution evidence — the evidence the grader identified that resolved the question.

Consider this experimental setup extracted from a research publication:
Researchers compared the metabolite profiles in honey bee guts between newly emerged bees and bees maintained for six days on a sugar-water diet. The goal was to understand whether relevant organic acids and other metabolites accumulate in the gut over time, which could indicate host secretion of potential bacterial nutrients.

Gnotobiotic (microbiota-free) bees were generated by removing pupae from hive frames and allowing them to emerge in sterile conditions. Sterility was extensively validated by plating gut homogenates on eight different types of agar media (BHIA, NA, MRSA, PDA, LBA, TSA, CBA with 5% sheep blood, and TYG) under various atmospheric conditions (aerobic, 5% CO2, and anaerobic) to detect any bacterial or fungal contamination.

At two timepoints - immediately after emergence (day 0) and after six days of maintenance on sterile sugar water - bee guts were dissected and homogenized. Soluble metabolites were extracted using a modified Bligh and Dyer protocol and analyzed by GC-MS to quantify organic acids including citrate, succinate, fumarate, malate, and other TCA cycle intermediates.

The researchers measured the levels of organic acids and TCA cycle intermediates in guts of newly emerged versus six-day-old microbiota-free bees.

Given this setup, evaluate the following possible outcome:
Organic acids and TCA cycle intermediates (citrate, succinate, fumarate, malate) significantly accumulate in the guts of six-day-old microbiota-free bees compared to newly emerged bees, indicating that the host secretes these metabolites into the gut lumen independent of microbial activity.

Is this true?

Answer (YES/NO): YES